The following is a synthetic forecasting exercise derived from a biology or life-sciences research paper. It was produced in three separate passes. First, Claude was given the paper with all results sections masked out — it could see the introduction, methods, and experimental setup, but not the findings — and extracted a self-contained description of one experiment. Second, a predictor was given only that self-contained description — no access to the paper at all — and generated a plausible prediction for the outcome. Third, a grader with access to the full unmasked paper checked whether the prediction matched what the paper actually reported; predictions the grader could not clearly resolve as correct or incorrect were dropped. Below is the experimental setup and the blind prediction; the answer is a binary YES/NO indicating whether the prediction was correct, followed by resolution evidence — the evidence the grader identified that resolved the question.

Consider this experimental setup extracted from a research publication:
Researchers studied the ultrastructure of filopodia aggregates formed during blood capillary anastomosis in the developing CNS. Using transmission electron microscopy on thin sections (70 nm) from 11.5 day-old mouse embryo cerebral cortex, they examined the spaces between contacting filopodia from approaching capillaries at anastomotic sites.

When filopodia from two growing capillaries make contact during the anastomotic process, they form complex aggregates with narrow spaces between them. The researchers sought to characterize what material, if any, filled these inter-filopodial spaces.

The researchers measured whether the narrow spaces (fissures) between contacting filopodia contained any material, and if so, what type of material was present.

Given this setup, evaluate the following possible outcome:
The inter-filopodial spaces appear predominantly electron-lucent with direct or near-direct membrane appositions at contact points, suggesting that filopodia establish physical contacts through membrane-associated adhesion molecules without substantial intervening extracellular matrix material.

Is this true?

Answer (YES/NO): NO